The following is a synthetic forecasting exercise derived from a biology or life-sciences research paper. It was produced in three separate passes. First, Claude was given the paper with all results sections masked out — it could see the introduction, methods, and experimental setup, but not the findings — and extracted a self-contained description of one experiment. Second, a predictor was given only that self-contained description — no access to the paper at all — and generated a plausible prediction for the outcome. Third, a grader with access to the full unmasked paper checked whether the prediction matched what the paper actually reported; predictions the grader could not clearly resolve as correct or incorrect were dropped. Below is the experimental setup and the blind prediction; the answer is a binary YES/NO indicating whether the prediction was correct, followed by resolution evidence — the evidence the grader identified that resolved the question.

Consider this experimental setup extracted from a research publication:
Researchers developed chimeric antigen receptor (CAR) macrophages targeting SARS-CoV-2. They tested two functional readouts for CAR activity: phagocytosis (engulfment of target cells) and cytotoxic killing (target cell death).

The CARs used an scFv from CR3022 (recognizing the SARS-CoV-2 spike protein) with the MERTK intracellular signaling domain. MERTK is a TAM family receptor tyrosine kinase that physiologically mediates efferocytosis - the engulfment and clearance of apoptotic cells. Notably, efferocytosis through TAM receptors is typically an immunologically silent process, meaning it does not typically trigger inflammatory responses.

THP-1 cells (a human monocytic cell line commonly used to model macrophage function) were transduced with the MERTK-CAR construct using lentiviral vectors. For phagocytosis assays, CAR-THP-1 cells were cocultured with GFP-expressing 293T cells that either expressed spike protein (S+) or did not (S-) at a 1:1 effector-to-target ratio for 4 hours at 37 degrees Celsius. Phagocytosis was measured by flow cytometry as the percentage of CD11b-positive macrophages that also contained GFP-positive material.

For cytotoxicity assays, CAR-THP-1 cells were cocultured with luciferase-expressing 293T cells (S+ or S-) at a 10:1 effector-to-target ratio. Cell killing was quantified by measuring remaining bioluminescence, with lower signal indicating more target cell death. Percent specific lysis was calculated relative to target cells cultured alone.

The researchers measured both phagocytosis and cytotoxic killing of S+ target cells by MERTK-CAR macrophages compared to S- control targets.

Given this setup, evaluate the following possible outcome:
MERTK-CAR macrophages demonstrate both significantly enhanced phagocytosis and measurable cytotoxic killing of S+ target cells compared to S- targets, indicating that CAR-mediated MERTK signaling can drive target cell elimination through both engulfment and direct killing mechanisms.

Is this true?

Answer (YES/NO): NO